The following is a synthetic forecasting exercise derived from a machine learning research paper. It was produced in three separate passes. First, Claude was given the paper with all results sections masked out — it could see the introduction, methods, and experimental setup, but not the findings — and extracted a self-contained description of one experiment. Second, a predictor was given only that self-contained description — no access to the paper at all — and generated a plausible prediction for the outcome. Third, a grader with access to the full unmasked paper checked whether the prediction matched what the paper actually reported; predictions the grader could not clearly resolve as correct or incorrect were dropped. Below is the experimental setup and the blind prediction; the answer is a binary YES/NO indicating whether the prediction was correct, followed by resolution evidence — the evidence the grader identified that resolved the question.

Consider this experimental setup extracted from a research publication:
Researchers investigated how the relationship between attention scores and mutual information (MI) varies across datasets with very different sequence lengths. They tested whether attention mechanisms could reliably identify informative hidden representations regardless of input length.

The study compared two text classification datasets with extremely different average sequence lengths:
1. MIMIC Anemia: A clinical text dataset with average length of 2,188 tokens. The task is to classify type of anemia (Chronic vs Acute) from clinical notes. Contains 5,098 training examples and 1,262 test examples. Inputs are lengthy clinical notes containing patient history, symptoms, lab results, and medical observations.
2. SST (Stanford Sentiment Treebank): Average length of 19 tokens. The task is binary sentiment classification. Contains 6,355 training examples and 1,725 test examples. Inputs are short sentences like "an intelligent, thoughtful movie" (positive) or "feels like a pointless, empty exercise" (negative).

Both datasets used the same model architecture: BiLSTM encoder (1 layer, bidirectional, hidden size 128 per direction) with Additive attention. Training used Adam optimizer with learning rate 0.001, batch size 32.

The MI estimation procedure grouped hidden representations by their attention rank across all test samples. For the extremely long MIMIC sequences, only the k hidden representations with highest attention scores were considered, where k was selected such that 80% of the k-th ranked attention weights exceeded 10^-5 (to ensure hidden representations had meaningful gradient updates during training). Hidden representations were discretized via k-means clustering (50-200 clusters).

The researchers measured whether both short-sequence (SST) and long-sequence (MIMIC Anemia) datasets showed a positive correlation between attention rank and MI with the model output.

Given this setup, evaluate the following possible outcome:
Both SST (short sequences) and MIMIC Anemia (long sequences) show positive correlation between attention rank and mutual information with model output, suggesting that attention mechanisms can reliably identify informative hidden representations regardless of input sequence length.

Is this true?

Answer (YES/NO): YES